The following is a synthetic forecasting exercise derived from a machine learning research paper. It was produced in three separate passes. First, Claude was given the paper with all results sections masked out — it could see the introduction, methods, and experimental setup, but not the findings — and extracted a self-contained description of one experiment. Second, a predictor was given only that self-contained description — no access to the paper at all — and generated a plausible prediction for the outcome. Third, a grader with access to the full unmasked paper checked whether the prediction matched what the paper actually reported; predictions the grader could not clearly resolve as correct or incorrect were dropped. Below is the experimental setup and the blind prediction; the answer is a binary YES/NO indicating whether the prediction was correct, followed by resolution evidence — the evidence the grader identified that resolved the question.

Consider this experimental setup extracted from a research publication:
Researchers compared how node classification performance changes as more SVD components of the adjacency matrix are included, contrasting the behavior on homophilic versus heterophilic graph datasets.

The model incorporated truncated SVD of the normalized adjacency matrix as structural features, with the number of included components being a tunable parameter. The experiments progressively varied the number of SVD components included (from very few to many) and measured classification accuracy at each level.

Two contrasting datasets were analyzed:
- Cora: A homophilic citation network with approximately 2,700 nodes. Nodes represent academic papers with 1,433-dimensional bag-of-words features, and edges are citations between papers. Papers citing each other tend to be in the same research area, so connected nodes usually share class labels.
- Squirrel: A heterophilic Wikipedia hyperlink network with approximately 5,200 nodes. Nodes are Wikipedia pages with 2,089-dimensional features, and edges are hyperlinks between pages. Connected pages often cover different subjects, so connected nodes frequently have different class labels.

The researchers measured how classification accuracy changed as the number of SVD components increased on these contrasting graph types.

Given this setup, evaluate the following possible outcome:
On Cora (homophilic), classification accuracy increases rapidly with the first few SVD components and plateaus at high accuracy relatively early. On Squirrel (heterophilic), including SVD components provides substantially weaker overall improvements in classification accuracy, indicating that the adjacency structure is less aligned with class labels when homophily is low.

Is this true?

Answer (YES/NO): NO